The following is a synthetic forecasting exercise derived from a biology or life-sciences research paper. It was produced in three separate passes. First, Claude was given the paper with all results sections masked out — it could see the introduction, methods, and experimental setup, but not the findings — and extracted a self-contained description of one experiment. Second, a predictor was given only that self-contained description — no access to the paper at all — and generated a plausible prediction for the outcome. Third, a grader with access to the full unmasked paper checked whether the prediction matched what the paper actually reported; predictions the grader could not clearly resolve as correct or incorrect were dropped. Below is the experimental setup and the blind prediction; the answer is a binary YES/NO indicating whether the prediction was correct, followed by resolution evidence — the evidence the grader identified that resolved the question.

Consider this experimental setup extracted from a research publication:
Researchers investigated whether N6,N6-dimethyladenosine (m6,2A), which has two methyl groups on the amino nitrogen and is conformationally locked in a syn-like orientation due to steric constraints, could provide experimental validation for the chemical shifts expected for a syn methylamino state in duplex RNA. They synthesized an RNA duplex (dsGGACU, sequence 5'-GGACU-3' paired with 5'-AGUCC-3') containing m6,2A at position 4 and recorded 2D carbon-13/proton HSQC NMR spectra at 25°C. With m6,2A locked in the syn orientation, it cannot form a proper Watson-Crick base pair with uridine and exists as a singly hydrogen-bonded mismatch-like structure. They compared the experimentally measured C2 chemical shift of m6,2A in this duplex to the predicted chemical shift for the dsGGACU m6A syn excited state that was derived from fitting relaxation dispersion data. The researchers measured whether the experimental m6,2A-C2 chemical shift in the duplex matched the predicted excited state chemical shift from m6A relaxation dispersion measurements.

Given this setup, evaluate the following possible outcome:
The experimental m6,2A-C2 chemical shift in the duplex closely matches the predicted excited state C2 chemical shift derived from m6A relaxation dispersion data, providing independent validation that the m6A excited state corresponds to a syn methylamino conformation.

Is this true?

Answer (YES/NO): YES